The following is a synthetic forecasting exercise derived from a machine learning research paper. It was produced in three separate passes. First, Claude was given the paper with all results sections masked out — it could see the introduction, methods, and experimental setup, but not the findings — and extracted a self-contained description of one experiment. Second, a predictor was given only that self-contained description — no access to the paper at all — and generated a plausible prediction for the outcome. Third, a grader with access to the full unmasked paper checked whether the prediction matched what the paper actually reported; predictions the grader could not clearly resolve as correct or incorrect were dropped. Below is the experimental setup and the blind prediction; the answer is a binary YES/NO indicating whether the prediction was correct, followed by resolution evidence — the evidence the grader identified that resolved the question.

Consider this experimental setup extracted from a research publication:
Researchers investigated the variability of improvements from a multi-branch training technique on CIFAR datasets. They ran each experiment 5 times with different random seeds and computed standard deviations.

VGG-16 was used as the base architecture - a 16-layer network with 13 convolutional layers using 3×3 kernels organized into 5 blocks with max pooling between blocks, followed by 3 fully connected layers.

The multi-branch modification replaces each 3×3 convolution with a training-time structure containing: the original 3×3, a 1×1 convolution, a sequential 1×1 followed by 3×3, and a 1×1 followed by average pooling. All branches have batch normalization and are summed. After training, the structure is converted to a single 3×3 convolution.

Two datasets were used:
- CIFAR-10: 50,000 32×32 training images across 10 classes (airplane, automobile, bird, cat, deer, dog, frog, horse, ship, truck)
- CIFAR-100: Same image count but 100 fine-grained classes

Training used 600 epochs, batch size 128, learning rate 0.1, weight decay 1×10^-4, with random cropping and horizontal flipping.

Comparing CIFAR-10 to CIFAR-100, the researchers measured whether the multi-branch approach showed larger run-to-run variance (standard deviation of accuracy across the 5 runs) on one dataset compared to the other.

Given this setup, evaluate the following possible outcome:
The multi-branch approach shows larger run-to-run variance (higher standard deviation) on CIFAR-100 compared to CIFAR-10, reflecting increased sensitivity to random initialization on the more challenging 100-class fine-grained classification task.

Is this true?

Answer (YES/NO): YES